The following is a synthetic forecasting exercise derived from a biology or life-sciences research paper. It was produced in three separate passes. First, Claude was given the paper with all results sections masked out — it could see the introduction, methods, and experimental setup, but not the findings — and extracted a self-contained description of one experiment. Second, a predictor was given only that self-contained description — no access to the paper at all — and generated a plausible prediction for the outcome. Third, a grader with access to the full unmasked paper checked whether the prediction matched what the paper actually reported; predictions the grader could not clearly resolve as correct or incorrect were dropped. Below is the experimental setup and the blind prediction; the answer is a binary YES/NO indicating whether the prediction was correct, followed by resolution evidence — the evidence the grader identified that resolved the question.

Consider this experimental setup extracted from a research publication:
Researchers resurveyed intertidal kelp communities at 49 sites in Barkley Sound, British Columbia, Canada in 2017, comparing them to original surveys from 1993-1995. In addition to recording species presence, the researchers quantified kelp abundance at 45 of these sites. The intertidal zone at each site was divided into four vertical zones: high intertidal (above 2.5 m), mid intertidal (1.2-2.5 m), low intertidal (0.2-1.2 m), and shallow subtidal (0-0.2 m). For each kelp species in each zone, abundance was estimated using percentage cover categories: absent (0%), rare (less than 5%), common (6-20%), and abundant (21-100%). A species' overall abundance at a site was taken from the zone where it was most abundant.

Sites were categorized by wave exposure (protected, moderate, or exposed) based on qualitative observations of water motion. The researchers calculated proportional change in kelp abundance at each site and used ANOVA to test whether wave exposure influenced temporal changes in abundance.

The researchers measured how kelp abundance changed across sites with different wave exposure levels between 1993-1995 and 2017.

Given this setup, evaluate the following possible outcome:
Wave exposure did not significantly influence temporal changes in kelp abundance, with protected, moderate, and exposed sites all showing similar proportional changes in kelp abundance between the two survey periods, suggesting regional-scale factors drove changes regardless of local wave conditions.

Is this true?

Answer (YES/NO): NO